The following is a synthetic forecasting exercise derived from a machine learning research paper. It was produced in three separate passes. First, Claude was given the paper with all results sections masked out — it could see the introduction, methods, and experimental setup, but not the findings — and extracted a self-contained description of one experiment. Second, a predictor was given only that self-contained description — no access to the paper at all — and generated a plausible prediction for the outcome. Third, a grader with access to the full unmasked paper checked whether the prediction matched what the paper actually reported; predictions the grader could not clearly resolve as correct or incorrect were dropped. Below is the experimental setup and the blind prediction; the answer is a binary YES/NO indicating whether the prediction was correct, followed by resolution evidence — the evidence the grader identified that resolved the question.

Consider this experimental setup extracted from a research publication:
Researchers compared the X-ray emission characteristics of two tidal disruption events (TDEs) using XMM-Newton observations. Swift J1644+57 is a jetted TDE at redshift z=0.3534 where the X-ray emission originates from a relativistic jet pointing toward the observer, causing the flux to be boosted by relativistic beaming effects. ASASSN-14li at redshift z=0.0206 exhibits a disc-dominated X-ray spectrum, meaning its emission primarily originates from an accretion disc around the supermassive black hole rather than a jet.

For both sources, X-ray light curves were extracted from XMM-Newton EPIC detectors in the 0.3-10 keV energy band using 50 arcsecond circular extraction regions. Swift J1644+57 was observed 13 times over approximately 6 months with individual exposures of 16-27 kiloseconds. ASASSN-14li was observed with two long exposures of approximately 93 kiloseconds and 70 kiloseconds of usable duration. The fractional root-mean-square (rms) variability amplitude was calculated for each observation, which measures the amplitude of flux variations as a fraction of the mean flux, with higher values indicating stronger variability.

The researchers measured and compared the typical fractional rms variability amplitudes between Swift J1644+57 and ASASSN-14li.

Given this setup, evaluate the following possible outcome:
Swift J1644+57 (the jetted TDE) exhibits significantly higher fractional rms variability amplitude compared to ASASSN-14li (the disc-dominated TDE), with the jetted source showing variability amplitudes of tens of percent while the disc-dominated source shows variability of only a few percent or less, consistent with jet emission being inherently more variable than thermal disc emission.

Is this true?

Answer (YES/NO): YES